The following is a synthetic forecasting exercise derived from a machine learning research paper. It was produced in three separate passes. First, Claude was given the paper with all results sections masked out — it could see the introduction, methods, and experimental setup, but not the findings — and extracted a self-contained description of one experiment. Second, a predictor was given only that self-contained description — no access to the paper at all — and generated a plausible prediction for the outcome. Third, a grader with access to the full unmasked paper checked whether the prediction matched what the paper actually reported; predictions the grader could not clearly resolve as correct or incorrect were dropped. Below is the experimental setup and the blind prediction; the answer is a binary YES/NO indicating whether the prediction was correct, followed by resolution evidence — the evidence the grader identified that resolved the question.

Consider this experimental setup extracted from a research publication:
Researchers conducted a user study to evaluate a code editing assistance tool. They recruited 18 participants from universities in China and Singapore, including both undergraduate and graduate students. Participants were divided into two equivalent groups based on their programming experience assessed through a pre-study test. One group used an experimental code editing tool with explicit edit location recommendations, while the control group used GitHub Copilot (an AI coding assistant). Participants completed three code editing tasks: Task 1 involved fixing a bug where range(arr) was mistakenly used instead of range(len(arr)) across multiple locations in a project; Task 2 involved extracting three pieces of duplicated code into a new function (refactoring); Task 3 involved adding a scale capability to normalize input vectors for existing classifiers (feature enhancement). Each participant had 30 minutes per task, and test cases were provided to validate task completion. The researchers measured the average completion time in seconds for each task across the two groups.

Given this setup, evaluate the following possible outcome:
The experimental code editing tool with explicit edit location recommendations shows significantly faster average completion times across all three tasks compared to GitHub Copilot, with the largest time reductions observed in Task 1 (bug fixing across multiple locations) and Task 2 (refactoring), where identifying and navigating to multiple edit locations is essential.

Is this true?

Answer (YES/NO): NO